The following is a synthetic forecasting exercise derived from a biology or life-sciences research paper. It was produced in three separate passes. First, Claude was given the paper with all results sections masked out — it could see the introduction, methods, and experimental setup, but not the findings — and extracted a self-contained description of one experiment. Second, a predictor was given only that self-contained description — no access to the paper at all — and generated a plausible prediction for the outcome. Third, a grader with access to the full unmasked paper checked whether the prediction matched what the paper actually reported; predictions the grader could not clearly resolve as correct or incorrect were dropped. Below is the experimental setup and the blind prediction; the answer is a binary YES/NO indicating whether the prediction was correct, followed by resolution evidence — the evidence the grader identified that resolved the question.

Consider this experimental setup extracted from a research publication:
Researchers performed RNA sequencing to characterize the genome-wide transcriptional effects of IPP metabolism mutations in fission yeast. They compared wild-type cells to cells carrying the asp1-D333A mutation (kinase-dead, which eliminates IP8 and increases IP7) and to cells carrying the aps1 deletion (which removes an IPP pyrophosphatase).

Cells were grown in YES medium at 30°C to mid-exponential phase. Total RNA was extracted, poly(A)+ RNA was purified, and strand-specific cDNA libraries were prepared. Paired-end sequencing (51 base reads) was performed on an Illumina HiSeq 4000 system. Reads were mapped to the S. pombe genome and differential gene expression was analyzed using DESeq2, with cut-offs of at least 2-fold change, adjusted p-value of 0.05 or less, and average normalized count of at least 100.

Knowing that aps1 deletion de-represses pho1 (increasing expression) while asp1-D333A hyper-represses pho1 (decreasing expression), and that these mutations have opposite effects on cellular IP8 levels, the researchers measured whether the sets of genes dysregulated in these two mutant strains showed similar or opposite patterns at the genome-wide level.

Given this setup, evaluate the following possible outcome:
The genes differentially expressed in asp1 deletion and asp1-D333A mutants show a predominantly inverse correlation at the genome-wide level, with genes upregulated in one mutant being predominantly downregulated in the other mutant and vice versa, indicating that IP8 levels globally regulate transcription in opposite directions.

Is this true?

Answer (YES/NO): NO